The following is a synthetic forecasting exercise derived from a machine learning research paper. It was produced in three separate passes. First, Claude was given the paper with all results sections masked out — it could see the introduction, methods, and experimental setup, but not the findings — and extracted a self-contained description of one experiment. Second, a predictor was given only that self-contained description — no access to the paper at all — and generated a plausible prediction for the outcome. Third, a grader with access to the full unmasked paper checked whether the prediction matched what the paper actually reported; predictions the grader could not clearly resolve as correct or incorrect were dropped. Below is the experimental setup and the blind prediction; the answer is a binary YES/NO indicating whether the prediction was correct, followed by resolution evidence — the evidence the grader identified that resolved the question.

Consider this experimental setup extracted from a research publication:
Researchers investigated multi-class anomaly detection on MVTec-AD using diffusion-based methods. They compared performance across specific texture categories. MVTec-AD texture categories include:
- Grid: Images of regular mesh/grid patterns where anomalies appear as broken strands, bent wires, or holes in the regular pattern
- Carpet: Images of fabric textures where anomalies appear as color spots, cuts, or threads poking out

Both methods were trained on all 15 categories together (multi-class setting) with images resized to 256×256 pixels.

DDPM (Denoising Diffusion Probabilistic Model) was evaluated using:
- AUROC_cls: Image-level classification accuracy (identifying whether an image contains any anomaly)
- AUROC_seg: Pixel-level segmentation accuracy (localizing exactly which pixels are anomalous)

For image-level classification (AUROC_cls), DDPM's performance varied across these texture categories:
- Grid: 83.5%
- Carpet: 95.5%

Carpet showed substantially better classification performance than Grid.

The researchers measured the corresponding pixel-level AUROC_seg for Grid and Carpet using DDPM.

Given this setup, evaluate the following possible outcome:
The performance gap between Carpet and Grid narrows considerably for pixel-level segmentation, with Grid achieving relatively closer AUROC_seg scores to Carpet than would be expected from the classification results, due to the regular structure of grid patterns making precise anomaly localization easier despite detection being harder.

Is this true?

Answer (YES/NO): NO